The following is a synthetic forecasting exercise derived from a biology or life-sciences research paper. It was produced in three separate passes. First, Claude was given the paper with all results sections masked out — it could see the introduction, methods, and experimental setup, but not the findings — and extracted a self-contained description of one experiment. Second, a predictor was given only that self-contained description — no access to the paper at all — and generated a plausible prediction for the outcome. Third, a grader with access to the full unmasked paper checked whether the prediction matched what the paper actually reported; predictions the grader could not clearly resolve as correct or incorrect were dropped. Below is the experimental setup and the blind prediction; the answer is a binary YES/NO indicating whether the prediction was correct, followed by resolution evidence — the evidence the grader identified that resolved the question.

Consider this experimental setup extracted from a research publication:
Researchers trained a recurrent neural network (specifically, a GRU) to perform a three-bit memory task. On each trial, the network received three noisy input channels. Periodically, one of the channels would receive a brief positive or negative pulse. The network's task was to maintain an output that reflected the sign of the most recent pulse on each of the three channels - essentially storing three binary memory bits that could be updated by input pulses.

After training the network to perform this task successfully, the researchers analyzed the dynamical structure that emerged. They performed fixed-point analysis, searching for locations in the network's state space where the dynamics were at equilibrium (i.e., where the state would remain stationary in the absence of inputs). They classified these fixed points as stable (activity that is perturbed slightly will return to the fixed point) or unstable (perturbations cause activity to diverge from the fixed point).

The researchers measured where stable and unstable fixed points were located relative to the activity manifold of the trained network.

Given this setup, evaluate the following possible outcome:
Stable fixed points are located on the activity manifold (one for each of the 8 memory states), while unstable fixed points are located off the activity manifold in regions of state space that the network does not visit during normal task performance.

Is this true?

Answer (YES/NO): NO